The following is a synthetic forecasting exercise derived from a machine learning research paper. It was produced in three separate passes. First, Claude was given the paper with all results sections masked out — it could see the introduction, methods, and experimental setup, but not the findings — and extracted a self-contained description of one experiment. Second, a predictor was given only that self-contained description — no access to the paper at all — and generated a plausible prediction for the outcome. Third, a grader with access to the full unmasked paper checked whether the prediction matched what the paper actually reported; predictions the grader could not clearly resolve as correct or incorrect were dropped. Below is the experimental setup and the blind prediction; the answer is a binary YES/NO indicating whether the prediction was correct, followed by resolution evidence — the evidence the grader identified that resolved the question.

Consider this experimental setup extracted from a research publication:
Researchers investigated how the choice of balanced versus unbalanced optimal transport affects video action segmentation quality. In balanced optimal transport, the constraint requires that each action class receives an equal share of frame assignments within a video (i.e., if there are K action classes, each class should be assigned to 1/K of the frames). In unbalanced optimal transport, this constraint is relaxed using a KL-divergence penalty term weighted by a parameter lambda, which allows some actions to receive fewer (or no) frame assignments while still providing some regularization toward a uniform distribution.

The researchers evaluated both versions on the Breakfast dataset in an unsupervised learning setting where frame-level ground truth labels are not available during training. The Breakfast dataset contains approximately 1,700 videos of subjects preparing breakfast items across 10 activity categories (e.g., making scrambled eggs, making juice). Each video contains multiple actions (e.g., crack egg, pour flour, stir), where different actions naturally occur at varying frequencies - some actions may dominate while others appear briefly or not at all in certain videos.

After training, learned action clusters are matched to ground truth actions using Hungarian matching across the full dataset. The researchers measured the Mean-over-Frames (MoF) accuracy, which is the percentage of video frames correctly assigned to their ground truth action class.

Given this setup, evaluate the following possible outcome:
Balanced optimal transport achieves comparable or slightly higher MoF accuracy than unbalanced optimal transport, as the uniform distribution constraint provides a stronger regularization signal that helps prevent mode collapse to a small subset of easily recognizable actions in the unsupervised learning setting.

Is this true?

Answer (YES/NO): NO